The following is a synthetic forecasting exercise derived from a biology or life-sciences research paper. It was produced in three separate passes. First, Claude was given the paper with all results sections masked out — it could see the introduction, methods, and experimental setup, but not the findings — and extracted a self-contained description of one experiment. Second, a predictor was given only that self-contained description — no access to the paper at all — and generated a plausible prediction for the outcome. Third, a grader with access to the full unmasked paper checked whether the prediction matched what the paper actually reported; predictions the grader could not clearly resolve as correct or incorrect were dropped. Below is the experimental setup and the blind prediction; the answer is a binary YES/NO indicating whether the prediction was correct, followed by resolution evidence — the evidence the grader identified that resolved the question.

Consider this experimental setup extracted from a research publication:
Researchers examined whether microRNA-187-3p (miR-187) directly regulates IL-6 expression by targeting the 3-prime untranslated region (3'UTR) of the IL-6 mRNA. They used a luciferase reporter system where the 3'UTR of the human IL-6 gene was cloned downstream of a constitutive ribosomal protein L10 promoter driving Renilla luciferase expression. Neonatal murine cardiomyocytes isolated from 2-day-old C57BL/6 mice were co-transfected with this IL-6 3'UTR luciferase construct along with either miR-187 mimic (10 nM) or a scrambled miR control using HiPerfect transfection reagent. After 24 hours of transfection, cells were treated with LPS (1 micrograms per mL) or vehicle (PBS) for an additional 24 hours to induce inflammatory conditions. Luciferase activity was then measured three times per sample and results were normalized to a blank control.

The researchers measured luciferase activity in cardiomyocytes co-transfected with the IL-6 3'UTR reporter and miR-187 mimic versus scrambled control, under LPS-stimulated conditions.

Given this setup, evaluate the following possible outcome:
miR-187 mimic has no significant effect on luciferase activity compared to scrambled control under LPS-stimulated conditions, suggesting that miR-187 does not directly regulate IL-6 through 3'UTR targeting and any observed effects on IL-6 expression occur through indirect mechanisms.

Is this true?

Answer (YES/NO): NO